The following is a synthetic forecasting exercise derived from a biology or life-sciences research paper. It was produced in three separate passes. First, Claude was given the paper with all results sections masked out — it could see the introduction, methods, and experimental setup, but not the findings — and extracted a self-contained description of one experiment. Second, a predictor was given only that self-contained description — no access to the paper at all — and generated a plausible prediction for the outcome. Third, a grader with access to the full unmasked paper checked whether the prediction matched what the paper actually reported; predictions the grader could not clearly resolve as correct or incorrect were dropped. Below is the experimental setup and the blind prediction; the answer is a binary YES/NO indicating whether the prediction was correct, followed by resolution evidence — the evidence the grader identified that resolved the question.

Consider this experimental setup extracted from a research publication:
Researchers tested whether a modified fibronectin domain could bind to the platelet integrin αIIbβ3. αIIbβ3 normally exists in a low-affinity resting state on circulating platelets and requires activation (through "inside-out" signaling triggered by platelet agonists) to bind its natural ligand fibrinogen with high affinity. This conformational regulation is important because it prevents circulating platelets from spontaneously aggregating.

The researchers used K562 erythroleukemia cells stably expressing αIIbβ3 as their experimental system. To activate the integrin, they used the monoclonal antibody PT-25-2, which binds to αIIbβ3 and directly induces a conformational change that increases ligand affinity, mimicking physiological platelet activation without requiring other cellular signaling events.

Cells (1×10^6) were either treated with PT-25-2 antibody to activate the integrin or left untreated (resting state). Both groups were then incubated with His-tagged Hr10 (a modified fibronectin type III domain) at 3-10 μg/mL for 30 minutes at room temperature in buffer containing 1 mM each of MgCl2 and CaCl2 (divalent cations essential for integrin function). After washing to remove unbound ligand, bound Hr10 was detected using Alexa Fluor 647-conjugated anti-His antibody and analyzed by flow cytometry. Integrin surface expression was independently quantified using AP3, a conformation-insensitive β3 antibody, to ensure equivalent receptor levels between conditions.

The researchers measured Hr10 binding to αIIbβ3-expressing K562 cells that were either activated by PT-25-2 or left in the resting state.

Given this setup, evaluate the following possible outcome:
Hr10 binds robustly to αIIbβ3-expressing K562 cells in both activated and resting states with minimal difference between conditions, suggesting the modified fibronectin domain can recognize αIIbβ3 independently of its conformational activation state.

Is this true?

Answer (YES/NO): YES